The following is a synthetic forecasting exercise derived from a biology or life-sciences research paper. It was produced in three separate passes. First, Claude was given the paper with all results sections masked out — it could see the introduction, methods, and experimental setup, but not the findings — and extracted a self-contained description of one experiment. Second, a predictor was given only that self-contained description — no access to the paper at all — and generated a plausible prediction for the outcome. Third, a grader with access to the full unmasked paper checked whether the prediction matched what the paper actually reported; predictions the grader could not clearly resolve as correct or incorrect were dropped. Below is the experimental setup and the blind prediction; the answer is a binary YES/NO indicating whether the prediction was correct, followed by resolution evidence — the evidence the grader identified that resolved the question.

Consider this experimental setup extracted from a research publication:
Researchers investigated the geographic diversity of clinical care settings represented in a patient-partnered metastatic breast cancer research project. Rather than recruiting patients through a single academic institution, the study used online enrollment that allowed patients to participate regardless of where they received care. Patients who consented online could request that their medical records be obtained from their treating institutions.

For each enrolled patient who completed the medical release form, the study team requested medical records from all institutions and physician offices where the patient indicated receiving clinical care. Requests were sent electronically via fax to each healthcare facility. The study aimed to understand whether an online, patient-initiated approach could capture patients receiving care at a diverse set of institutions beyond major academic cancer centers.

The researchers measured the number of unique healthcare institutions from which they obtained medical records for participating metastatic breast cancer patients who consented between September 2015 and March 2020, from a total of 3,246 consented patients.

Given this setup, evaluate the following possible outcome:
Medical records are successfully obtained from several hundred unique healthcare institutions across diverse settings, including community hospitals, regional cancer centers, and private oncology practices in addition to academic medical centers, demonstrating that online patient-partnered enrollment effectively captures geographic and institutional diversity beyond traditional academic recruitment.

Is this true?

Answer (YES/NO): YES